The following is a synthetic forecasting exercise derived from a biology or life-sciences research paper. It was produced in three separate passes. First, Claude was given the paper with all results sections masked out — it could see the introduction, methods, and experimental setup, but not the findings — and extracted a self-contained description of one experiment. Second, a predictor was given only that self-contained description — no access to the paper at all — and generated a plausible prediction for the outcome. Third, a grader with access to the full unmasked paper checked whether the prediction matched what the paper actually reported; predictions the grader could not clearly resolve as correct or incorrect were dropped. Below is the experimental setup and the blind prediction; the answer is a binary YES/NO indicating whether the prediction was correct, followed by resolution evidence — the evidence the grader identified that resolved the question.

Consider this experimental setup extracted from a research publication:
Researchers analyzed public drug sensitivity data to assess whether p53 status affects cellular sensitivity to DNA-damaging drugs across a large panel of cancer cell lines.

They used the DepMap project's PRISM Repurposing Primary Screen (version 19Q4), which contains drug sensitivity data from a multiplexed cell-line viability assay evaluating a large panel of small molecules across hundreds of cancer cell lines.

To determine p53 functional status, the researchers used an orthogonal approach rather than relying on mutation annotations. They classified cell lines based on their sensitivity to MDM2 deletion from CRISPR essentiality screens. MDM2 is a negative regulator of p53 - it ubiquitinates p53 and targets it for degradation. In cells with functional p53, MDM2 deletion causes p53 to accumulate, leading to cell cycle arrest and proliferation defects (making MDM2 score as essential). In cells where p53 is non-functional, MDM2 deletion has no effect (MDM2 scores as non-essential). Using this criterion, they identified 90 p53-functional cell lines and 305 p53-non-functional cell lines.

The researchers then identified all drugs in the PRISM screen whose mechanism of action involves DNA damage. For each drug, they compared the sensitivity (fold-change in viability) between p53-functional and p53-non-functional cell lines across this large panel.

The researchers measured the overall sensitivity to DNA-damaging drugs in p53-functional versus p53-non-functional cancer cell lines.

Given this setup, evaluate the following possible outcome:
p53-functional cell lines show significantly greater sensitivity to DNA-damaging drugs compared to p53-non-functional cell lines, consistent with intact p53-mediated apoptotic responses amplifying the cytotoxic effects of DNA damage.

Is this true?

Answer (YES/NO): NO